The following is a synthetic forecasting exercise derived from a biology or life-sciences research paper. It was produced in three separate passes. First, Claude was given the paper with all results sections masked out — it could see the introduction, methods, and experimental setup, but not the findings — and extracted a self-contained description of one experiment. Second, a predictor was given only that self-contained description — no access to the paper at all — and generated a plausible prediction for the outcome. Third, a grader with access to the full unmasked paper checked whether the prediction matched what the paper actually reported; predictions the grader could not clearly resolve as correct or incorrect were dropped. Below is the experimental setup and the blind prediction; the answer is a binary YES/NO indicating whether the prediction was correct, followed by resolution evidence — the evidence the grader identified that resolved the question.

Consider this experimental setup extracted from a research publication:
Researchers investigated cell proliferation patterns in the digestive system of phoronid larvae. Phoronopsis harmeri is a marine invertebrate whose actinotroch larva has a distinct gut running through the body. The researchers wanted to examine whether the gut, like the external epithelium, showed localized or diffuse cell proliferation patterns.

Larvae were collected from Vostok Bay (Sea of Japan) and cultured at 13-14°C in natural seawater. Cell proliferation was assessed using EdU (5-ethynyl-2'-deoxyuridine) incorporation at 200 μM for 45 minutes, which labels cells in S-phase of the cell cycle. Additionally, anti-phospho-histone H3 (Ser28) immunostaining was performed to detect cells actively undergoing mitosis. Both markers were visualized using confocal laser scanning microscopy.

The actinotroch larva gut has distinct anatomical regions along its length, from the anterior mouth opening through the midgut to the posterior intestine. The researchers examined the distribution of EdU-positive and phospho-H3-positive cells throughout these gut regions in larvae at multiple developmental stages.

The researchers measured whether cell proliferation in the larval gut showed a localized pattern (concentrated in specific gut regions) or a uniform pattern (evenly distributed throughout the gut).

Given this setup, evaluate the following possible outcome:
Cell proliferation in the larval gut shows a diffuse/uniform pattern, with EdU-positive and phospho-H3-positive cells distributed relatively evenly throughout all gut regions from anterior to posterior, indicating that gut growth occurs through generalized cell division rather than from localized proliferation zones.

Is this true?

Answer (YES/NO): NO